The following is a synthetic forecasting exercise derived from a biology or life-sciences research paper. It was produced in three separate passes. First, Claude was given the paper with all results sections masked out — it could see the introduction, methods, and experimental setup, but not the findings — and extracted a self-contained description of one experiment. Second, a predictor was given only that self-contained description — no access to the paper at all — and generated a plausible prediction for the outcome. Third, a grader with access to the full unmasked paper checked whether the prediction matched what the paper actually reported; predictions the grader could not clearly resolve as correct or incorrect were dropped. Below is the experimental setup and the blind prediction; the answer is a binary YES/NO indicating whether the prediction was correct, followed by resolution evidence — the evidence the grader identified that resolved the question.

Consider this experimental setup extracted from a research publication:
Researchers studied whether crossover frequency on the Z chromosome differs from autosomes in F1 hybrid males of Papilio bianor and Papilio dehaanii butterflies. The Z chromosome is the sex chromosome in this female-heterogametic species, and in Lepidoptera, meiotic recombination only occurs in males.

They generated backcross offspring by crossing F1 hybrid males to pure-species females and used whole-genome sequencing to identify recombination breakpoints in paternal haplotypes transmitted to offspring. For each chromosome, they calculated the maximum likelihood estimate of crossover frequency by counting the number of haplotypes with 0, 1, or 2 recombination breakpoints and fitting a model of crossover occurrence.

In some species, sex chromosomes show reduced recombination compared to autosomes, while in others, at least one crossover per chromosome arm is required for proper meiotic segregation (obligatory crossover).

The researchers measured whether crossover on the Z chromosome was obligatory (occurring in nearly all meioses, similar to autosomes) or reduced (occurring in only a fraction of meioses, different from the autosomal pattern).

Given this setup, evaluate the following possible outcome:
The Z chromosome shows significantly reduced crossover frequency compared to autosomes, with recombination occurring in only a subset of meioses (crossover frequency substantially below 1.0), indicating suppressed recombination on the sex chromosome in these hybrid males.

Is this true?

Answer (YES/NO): NO